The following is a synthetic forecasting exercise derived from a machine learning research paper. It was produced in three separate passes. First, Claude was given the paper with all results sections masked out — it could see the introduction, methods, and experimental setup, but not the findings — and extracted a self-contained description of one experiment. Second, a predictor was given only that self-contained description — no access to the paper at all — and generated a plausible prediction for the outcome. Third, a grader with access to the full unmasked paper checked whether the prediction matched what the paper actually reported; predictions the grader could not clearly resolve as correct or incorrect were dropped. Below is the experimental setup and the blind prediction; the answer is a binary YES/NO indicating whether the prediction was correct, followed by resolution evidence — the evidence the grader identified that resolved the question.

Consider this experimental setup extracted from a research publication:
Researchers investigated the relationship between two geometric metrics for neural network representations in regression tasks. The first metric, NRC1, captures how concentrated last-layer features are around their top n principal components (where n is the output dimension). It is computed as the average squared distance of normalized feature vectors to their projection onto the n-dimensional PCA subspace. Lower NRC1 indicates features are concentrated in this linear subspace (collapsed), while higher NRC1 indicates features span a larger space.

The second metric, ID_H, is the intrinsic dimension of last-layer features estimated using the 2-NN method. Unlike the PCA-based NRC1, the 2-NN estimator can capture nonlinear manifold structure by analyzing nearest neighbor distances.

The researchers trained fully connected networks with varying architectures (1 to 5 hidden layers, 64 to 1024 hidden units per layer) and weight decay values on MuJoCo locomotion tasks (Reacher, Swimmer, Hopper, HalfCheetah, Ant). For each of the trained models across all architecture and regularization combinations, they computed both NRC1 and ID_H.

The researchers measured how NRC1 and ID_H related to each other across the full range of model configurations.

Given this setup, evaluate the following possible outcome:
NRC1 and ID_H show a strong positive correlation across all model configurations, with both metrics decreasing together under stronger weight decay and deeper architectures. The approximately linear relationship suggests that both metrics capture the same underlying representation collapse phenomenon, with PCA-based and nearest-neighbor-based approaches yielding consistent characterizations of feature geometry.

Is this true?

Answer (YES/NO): NO